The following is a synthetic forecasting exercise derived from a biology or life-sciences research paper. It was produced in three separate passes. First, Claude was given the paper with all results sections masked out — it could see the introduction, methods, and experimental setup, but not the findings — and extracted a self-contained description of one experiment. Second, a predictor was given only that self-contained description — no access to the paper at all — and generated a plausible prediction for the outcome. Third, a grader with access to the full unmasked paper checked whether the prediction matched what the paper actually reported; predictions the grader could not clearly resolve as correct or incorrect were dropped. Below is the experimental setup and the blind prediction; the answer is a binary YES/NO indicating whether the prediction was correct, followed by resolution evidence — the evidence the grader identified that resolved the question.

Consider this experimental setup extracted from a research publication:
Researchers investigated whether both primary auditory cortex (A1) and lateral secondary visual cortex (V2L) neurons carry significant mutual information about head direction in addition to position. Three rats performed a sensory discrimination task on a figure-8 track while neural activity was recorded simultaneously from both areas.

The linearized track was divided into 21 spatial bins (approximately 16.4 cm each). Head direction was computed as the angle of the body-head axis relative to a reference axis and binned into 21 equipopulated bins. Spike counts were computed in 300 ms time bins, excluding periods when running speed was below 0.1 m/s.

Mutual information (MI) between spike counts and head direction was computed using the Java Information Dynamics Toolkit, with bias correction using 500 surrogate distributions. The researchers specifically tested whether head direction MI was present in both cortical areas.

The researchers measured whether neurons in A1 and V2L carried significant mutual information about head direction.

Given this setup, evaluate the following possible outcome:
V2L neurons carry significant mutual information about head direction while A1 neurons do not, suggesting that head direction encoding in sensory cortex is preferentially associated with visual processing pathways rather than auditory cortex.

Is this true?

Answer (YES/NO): NO